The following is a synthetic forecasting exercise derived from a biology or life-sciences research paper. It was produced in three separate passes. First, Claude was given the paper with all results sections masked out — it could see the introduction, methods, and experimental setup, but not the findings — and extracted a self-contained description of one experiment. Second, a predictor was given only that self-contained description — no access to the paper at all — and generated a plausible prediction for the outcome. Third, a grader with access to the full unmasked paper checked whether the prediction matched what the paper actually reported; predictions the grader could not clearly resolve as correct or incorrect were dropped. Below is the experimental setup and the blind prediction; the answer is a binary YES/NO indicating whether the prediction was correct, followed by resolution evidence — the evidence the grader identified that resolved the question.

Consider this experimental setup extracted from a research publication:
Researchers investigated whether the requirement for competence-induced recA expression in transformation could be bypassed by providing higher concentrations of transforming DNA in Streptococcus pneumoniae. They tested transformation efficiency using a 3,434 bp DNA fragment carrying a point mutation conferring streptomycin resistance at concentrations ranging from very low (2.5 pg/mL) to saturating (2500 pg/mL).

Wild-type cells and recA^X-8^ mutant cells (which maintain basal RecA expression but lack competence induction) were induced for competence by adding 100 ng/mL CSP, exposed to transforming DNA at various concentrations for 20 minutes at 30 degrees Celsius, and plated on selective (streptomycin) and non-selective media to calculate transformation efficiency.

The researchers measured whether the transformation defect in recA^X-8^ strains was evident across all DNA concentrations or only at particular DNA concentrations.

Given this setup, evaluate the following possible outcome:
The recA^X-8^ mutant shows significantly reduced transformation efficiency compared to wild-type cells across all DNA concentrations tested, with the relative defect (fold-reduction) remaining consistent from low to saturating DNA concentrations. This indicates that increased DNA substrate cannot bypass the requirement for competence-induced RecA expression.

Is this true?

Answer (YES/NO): YES